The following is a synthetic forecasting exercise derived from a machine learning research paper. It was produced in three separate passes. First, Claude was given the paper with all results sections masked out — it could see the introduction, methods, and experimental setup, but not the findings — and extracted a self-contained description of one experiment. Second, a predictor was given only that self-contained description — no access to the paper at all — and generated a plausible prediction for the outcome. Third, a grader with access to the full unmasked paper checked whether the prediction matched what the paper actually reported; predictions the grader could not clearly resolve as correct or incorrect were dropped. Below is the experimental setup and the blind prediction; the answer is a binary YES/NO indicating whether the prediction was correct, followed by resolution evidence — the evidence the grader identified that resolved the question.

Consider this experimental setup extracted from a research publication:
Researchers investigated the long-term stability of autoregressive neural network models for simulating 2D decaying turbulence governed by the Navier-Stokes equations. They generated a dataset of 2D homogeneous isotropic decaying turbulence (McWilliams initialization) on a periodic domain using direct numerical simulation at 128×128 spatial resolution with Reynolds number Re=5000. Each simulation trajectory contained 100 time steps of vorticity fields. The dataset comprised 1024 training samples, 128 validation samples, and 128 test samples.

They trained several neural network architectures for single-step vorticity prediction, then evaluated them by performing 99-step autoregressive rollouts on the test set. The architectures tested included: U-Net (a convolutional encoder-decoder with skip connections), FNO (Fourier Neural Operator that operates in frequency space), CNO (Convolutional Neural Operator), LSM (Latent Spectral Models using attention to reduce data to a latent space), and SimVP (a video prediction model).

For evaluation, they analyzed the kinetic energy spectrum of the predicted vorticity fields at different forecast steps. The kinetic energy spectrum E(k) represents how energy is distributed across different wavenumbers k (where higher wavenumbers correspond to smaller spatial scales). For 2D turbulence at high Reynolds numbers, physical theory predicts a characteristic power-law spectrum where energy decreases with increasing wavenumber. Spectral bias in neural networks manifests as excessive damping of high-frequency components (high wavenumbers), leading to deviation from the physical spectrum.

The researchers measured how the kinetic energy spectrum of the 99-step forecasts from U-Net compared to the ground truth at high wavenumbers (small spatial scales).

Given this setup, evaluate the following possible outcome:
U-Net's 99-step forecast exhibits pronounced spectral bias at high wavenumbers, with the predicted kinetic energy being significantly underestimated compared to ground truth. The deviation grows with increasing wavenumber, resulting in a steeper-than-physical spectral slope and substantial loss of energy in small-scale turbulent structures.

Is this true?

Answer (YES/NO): YES